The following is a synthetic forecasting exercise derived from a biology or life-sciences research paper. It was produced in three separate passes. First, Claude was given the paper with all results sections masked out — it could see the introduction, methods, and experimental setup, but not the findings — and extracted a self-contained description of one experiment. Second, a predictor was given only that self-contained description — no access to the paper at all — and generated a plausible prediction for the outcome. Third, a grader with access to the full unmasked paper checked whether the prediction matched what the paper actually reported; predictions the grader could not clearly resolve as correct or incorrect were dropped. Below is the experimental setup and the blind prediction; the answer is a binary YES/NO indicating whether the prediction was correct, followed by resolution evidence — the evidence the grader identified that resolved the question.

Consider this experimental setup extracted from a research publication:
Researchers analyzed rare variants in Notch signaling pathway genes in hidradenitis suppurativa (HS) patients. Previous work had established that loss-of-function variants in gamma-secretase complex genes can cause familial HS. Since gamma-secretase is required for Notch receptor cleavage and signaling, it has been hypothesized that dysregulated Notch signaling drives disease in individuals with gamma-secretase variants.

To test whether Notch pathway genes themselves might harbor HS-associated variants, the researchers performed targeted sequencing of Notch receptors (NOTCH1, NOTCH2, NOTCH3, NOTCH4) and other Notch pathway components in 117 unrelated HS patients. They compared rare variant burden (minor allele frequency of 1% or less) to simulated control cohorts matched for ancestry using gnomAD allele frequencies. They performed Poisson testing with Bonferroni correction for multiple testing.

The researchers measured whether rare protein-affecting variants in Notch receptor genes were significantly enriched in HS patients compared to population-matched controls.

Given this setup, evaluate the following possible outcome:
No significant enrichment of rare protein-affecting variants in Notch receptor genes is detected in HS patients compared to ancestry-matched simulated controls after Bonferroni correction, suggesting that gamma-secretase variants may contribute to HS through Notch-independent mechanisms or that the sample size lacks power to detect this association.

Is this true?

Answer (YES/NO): YES